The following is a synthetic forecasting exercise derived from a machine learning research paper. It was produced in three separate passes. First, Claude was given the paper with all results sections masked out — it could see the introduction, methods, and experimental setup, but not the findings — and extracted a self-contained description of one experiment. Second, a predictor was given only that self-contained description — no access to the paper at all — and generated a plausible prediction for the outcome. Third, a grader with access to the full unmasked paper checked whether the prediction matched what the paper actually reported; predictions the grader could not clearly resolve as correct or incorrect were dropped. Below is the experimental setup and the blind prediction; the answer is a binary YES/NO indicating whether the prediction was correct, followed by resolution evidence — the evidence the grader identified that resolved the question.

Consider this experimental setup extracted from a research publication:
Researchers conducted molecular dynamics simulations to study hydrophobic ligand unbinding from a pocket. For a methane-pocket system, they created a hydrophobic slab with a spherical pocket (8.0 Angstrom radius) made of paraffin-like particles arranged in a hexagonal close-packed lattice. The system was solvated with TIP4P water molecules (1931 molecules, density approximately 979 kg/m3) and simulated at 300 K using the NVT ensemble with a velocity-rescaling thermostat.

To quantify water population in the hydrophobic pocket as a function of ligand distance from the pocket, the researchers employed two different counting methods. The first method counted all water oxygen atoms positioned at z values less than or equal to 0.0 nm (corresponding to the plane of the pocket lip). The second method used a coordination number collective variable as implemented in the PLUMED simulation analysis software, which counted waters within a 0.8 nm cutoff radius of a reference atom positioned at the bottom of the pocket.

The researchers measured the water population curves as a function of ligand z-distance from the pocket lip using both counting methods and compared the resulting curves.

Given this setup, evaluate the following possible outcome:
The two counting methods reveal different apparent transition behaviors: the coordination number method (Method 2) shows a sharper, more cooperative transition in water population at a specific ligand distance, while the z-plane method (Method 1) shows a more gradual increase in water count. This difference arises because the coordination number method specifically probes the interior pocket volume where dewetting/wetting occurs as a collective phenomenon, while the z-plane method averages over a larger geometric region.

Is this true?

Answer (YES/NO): NO